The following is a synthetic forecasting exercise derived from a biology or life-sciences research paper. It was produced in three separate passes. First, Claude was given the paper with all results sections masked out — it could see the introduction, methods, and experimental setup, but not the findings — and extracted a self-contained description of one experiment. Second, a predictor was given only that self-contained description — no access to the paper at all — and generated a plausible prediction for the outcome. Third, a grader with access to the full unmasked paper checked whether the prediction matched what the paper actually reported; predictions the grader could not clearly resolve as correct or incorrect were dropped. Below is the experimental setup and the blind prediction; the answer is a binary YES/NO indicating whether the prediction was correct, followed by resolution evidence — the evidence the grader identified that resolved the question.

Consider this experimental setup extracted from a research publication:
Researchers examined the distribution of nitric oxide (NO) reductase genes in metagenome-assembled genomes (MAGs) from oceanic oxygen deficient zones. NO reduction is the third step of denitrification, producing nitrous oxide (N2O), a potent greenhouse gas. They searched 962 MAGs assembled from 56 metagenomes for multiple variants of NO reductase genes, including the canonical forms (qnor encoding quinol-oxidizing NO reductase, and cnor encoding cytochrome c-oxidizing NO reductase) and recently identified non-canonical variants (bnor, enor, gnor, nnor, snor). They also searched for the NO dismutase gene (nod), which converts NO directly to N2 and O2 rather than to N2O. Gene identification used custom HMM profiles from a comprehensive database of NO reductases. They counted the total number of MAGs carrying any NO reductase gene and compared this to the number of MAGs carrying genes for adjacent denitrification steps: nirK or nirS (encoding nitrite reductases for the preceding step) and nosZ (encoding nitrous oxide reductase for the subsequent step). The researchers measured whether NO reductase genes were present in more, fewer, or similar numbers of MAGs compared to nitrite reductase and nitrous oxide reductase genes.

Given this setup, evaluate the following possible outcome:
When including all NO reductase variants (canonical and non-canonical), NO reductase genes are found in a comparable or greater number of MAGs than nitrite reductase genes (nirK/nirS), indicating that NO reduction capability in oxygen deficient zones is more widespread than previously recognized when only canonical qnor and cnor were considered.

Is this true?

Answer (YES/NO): YES